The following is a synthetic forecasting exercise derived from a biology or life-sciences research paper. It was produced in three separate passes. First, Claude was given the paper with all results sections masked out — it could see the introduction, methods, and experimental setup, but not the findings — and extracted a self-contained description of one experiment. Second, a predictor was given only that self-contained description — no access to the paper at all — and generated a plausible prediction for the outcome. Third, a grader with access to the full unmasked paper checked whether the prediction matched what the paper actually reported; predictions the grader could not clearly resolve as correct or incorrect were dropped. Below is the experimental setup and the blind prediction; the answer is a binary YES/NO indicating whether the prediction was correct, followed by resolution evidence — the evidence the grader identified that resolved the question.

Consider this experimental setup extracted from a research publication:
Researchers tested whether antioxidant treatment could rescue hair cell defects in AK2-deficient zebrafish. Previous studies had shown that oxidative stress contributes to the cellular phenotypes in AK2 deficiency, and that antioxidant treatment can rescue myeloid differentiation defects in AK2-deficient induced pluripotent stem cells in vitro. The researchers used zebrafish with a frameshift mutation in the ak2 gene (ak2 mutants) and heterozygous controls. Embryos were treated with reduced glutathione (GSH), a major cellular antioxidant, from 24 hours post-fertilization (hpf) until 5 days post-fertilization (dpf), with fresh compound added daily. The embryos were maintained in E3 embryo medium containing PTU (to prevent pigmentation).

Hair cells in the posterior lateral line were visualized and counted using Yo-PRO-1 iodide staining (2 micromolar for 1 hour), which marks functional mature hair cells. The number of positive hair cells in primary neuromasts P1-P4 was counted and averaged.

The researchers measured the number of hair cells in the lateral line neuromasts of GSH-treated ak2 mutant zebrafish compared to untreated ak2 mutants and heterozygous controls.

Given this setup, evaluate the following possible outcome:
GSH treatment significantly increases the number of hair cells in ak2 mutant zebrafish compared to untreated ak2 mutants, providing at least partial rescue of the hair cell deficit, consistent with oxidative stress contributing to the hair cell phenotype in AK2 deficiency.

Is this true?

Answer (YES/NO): NO